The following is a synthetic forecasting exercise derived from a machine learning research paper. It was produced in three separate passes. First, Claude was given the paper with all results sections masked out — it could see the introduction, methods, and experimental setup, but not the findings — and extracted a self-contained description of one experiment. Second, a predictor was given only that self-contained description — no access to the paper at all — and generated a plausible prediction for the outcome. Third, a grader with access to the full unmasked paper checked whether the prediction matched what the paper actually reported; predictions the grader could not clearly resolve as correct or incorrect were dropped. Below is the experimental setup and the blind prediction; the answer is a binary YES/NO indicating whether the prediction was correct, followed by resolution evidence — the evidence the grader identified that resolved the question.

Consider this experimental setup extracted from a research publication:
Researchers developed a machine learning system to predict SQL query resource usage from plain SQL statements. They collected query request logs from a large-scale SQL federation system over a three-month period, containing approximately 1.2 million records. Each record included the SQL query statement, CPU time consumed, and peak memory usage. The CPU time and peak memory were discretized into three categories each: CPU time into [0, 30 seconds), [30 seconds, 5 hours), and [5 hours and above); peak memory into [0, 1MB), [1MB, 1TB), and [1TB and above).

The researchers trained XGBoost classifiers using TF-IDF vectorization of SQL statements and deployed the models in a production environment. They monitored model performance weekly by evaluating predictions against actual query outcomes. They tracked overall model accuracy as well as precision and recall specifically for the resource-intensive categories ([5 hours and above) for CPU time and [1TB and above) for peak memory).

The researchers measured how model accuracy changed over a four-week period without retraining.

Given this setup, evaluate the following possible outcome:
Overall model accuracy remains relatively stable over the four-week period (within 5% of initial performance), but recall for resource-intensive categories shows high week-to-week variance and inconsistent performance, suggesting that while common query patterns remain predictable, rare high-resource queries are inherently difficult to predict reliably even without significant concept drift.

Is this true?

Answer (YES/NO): NO